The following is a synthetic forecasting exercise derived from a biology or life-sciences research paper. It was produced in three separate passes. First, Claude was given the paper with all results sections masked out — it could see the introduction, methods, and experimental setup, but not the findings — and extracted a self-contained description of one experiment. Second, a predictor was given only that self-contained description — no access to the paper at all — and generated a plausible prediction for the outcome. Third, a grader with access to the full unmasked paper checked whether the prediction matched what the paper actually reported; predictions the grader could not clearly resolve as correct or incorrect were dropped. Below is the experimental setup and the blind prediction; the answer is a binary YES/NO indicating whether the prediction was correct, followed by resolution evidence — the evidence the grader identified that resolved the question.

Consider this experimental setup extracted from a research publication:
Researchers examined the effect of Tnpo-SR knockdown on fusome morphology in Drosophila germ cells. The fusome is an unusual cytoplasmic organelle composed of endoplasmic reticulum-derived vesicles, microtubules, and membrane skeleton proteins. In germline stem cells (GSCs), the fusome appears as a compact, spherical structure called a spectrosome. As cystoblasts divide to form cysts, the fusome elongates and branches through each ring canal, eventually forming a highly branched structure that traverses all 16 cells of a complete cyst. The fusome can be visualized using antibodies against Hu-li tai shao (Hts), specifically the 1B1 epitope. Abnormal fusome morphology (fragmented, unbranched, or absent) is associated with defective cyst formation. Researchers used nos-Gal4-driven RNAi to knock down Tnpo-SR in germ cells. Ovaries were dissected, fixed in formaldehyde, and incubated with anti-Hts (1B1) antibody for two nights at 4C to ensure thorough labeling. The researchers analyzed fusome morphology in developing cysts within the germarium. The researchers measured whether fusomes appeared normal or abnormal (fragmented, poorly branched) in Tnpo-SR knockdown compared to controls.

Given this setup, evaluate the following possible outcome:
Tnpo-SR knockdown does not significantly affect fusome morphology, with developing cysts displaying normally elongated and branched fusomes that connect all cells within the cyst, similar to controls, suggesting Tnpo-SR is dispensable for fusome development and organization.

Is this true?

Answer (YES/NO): NO